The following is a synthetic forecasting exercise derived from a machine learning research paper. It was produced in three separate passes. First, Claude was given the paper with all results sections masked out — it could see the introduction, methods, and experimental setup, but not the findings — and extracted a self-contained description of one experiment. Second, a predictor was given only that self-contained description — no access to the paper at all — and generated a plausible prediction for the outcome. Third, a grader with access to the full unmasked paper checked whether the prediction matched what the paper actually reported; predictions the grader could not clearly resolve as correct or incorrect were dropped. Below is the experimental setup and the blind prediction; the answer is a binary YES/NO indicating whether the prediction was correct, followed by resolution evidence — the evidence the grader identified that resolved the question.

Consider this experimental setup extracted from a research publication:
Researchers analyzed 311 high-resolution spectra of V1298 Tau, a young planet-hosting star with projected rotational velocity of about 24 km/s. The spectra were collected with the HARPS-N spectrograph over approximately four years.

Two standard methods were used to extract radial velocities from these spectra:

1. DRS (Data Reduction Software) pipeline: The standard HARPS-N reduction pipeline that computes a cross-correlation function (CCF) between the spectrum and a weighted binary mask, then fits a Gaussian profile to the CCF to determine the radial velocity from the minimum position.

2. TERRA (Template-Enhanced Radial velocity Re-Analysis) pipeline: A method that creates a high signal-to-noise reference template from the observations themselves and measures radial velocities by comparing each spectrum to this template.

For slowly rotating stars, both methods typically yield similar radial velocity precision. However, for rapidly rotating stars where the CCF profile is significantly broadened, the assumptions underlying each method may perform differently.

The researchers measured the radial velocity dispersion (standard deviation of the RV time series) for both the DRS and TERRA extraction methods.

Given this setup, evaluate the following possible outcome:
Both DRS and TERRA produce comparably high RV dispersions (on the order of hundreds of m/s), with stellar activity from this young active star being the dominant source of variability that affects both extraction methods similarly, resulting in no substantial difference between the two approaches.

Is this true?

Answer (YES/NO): NO